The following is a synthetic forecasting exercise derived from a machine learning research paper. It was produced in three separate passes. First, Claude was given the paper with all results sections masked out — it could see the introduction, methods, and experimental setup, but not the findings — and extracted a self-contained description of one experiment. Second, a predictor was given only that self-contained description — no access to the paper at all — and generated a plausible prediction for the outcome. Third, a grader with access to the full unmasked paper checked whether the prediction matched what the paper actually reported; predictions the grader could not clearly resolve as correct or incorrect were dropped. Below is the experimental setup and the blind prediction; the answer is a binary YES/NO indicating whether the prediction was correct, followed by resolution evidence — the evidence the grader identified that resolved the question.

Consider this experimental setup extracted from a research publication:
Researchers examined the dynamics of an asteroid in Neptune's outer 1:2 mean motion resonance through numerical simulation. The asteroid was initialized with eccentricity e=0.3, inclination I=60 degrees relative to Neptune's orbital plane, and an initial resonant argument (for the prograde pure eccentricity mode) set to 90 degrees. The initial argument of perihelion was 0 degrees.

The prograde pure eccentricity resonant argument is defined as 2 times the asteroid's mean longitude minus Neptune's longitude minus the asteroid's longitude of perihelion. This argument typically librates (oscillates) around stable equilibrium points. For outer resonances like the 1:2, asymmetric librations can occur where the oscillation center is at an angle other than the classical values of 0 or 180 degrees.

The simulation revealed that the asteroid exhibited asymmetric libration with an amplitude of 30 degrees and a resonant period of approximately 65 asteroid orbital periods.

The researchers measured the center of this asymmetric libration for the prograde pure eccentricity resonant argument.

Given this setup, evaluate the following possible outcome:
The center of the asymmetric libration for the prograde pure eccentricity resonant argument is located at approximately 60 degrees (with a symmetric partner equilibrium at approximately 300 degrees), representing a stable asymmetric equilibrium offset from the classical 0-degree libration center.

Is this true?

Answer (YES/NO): YES